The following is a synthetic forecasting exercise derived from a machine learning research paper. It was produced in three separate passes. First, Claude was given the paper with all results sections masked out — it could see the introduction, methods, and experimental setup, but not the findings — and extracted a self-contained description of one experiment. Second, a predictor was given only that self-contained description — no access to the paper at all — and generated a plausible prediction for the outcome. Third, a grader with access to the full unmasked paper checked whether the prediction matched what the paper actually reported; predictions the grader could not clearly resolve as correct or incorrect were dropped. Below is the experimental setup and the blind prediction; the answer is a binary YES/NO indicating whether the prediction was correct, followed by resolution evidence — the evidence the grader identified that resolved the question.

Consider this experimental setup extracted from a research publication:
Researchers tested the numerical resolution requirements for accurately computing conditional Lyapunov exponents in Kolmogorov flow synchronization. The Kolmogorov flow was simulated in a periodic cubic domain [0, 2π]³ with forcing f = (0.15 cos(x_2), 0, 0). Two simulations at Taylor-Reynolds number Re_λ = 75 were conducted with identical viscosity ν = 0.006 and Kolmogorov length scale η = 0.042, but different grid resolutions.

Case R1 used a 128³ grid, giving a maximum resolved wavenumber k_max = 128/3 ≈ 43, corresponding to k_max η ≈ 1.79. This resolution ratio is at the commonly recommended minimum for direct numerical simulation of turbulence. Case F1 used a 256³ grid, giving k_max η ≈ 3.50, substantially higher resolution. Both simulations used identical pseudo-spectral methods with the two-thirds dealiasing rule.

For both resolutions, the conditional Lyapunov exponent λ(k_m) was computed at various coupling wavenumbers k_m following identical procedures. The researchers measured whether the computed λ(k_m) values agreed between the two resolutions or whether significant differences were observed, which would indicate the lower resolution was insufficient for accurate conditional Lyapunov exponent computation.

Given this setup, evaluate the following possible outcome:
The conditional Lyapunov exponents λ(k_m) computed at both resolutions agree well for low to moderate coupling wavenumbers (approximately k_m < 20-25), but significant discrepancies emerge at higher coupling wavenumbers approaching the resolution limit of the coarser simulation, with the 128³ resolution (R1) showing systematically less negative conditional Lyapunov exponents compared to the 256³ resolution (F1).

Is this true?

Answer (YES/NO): NO